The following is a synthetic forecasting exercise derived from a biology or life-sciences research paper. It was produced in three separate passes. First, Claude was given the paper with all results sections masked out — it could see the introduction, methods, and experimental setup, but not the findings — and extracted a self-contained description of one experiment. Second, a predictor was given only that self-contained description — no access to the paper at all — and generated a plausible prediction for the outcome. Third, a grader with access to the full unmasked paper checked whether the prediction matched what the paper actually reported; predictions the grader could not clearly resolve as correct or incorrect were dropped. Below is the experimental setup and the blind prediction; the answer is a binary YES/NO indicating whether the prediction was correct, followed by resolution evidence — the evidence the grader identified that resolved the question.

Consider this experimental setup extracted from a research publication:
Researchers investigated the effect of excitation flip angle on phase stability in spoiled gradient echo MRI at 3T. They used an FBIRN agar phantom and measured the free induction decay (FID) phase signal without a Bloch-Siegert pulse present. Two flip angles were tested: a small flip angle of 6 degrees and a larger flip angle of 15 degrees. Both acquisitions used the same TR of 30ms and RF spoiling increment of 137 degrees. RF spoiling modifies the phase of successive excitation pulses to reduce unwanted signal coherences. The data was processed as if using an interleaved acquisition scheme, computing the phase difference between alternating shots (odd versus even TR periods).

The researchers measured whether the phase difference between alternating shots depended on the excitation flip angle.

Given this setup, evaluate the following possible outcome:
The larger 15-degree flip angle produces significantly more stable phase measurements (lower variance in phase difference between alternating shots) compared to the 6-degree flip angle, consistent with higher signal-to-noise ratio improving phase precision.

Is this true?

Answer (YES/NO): NO